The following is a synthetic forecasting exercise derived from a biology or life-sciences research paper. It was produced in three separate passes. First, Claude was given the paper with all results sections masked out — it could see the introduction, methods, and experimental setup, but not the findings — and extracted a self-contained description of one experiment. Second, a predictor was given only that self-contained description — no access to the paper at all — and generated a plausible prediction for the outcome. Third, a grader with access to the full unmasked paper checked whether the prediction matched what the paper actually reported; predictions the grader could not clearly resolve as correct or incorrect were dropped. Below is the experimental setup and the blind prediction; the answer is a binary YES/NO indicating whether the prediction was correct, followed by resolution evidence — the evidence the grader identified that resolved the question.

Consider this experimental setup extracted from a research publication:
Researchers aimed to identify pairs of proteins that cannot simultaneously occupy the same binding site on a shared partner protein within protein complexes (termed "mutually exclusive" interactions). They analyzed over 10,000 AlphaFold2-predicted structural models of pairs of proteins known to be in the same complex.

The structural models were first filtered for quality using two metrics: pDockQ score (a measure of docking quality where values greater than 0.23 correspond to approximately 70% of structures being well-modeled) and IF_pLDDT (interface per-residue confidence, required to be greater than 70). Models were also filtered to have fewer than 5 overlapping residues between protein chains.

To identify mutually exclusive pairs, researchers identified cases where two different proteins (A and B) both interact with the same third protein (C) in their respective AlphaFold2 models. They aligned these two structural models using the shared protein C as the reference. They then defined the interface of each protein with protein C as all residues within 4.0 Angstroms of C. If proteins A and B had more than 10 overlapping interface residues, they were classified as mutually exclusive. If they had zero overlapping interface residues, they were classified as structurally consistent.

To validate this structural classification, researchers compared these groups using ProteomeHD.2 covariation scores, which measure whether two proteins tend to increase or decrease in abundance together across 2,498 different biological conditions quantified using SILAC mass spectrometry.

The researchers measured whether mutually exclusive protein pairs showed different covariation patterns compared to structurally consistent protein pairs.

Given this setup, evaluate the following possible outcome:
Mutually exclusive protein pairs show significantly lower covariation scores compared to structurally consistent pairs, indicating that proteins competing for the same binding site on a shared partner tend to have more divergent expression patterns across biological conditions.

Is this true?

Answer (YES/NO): YES